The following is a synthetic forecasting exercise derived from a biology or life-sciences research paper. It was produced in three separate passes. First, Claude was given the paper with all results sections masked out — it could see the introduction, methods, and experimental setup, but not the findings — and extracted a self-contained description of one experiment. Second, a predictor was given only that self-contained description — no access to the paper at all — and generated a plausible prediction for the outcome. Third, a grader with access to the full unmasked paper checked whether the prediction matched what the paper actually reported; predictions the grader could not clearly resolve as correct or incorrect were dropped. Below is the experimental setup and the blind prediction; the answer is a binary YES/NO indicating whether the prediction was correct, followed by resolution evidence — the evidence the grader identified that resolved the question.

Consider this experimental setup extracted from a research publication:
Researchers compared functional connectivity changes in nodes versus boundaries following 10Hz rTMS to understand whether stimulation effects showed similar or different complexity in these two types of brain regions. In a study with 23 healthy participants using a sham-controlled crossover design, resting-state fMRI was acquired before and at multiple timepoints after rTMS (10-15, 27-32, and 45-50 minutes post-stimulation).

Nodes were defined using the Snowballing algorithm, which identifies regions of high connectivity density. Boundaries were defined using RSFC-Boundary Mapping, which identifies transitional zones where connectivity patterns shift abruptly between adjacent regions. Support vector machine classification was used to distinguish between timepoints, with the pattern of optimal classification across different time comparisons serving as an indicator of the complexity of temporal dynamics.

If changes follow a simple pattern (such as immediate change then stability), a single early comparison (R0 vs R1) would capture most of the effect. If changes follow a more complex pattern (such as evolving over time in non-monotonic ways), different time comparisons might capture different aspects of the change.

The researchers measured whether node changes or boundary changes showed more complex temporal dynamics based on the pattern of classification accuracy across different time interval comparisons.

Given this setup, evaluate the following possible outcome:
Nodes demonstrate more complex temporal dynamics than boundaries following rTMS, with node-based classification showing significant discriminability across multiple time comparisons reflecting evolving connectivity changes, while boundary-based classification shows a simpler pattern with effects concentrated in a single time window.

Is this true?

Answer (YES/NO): NO